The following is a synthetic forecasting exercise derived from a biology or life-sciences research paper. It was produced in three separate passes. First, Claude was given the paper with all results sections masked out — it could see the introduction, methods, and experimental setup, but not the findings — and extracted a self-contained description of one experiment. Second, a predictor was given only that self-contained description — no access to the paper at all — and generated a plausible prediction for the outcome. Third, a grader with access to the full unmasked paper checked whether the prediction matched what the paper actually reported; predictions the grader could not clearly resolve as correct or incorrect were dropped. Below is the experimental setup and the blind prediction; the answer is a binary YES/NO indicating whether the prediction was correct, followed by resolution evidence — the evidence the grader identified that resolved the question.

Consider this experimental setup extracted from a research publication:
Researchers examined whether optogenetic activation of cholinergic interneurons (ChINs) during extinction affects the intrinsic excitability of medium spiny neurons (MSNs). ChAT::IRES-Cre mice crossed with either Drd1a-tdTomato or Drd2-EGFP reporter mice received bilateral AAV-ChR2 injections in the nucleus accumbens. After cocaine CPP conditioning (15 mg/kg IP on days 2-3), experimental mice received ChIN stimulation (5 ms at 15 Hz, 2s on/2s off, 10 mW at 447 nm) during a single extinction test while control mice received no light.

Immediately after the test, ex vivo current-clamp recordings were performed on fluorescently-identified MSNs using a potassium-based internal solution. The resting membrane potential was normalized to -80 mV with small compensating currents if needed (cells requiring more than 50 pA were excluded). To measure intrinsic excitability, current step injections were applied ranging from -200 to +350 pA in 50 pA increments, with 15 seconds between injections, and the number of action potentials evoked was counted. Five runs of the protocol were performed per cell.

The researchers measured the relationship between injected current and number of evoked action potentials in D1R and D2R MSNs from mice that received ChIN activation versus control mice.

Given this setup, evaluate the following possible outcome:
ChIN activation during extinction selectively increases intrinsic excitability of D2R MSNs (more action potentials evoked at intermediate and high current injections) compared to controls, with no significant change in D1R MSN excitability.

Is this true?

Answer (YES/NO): NO